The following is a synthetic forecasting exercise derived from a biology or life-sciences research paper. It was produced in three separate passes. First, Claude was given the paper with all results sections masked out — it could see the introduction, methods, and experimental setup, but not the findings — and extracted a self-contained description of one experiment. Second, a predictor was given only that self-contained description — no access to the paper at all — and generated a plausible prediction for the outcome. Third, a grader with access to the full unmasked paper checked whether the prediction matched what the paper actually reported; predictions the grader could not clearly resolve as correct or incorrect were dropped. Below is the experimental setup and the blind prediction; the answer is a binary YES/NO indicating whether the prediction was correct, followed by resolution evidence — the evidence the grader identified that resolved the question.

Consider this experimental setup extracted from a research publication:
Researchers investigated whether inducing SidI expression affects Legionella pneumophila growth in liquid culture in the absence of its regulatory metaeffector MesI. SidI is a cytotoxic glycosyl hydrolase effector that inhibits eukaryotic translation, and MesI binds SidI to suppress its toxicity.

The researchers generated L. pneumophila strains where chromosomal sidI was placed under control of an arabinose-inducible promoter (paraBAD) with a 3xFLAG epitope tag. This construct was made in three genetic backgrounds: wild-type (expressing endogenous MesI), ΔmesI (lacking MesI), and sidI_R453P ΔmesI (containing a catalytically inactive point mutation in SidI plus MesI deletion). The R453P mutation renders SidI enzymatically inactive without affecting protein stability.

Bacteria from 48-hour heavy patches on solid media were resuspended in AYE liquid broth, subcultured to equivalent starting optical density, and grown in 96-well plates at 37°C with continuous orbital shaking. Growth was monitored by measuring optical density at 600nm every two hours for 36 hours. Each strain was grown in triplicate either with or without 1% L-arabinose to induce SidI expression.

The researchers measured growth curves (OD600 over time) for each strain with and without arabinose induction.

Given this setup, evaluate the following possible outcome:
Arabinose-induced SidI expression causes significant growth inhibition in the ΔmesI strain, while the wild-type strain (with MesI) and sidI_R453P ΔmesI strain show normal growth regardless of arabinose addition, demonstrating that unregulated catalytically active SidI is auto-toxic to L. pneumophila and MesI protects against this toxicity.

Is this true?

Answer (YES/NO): YES